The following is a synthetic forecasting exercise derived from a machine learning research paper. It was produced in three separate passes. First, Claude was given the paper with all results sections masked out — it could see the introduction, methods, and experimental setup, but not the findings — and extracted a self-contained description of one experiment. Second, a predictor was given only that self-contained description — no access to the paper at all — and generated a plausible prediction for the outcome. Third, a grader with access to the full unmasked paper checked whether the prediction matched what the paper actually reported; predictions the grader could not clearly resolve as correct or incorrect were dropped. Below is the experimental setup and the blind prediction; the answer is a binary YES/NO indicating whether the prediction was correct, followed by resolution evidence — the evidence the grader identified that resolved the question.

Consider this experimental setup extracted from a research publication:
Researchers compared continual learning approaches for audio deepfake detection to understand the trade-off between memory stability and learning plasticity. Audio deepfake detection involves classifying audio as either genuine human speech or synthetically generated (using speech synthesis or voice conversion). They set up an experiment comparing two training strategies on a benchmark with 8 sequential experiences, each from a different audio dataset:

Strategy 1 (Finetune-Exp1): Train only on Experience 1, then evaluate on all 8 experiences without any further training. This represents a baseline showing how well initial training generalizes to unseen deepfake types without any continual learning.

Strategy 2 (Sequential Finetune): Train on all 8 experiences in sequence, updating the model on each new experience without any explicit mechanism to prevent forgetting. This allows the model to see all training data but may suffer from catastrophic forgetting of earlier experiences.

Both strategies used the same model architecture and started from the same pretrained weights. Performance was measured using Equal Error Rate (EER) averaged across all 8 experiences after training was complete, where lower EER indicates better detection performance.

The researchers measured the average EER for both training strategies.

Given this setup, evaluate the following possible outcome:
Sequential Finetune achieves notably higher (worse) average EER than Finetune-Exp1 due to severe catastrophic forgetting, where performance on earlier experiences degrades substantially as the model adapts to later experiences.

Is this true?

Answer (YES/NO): NO